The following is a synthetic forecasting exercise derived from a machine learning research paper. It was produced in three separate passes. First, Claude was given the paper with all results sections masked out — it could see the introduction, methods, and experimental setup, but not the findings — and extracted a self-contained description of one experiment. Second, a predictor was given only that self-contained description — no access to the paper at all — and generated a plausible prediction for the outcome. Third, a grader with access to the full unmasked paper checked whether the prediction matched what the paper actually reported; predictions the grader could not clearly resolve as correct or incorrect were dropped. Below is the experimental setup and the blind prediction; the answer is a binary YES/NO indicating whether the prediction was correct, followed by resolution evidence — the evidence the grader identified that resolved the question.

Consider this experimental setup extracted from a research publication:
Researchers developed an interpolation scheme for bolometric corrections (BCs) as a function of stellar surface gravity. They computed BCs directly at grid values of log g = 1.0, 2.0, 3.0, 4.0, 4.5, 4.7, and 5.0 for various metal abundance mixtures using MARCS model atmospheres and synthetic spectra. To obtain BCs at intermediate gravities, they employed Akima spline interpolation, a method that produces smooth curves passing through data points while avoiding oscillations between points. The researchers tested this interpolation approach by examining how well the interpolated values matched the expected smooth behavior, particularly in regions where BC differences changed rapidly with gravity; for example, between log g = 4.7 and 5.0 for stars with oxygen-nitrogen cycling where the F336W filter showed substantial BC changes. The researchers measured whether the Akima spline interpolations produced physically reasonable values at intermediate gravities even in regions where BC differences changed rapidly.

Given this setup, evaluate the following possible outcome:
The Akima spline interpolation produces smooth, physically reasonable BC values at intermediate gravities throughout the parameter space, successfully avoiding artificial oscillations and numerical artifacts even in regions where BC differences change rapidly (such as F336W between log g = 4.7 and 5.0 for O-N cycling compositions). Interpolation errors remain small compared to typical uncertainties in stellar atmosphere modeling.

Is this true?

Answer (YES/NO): NO